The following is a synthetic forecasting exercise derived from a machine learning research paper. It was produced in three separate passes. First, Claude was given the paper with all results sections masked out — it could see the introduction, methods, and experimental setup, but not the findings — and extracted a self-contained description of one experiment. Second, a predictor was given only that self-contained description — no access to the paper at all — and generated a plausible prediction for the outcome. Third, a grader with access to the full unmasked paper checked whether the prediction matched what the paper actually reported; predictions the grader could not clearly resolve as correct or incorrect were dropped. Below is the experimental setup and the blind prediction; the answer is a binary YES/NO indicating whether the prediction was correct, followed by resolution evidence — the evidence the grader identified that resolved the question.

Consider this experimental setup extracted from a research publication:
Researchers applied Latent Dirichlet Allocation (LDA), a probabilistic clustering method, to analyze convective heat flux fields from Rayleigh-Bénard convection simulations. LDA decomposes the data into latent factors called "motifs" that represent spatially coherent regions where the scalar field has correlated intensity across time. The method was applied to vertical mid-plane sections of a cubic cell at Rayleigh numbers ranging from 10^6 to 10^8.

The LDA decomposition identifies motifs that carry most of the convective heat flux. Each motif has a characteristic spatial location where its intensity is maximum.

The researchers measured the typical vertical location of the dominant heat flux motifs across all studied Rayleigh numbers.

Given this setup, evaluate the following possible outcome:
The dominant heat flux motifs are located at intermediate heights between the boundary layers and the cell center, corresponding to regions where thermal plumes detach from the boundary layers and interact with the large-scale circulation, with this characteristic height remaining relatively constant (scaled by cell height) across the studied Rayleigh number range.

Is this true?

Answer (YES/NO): YES